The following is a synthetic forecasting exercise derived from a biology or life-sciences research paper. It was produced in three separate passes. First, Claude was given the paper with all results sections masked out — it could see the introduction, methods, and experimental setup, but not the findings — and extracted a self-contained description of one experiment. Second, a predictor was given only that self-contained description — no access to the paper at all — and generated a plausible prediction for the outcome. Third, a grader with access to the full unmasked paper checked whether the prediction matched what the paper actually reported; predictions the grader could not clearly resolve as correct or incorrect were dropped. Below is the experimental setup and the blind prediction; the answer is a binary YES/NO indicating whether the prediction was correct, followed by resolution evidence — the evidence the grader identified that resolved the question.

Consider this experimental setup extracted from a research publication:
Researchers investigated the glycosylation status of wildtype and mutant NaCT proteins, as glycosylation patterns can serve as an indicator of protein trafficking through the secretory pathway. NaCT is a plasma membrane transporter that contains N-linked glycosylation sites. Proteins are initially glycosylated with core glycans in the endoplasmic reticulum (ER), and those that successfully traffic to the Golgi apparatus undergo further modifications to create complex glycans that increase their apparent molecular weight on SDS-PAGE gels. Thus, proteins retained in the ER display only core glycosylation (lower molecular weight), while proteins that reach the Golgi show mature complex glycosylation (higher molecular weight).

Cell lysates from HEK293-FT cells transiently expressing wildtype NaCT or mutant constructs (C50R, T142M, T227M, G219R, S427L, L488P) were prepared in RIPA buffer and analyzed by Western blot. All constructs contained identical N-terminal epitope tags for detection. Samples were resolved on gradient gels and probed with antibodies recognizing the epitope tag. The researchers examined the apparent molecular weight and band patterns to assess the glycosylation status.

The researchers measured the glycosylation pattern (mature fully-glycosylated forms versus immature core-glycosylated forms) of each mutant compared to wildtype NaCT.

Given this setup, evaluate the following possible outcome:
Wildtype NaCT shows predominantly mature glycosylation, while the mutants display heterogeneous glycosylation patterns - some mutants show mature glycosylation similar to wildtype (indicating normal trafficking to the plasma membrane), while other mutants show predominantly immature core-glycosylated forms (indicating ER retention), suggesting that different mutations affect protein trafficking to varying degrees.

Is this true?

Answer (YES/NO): YES